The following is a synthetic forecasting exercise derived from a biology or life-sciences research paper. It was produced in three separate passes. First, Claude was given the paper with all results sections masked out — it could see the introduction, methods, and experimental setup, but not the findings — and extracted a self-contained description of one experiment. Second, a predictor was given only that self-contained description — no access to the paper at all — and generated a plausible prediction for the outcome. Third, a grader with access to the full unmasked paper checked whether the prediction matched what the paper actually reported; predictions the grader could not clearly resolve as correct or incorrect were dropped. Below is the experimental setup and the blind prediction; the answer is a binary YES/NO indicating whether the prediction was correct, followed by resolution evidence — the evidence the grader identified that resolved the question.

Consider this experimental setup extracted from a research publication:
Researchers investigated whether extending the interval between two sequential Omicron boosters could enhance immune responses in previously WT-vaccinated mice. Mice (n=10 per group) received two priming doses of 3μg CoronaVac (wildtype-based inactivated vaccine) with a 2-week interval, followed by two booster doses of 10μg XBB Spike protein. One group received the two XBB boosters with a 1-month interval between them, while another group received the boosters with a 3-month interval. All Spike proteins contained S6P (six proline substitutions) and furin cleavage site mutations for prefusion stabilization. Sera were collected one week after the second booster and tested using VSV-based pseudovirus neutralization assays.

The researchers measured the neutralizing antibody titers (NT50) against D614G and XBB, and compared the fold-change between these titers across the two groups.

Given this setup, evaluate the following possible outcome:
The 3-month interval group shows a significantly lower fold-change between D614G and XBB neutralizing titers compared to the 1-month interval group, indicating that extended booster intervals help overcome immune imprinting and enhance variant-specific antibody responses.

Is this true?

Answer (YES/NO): YES